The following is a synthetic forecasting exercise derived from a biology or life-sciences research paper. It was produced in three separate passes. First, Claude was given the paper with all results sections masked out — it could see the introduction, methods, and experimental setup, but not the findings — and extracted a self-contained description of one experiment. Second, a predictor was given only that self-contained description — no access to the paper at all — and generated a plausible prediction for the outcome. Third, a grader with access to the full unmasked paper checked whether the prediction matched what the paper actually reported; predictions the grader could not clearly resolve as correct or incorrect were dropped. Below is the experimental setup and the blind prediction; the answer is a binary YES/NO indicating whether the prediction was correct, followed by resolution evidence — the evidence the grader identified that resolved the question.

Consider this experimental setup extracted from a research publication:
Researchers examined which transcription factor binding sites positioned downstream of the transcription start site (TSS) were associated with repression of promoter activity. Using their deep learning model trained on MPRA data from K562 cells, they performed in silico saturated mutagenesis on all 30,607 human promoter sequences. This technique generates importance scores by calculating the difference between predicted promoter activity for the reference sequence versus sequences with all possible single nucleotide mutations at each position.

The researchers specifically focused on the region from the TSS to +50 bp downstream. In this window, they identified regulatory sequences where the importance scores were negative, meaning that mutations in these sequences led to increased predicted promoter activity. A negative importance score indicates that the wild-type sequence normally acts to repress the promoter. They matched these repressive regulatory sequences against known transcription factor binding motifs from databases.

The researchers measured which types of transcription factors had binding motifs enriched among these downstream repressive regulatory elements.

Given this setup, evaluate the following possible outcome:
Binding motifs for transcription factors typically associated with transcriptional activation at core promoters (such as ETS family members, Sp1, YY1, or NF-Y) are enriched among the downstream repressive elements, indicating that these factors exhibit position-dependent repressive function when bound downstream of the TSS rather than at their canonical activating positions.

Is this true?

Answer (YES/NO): NO